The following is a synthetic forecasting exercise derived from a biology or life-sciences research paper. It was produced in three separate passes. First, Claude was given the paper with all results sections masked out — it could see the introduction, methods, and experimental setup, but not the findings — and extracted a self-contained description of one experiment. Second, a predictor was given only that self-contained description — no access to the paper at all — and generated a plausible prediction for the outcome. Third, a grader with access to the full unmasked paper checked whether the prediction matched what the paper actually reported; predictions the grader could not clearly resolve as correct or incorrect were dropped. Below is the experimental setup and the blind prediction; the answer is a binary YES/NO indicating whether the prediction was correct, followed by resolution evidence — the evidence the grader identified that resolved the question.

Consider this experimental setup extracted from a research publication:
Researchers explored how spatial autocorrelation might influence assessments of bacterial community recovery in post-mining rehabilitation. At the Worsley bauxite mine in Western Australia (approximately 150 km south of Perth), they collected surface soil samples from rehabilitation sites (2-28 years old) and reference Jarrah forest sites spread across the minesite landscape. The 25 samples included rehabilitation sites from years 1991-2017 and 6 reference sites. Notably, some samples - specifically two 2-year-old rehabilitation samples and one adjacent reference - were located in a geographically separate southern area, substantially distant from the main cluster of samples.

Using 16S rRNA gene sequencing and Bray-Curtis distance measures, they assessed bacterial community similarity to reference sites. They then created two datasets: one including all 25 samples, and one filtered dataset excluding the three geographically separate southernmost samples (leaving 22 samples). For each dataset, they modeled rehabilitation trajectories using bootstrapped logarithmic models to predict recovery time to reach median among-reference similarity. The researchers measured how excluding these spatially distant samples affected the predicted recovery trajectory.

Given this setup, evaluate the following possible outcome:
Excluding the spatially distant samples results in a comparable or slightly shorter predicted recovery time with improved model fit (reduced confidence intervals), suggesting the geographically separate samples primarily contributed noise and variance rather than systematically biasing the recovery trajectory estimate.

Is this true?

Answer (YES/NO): NO